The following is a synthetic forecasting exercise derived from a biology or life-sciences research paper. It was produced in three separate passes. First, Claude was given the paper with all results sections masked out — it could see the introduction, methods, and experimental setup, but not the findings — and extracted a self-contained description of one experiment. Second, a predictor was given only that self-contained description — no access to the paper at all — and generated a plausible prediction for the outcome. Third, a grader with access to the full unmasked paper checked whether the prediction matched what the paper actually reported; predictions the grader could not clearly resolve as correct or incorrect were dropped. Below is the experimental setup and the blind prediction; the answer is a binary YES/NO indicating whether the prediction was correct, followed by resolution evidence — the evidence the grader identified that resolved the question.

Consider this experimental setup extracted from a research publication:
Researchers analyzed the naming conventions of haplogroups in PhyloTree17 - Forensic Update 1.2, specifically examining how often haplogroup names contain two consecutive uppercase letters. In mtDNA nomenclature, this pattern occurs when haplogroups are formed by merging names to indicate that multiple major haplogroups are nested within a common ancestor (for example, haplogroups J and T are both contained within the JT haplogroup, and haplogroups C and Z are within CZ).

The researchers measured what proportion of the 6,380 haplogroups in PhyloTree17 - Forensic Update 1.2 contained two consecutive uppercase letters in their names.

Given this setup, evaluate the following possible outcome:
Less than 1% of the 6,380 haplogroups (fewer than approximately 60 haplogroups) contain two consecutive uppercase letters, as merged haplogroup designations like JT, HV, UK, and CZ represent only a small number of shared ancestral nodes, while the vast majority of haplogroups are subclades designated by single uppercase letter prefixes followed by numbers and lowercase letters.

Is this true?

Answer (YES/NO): NO